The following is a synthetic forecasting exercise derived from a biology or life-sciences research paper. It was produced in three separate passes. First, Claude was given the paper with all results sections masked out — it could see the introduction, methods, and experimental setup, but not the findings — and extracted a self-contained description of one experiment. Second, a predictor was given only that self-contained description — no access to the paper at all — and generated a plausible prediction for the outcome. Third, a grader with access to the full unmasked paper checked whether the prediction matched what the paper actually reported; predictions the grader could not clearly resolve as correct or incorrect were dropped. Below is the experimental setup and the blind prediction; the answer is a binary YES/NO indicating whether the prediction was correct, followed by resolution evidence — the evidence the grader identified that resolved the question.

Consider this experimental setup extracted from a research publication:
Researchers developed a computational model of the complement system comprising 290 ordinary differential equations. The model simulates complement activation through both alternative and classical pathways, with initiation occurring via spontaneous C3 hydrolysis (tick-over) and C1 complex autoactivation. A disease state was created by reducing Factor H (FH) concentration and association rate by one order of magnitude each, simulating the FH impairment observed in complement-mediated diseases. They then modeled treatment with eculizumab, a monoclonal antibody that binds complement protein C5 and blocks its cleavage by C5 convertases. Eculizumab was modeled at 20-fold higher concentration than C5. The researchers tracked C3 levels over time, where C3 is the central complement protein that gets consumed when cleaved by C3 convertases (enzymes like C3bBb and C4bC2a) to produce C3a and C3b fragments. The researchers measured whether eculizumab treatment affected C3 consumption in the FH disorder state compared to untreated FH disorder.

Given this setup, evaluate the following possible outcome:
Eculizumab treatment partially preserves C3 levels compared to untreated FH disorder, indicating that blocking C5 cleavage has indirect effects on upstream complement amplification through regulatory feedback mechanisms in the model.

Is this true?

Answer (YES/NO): NO